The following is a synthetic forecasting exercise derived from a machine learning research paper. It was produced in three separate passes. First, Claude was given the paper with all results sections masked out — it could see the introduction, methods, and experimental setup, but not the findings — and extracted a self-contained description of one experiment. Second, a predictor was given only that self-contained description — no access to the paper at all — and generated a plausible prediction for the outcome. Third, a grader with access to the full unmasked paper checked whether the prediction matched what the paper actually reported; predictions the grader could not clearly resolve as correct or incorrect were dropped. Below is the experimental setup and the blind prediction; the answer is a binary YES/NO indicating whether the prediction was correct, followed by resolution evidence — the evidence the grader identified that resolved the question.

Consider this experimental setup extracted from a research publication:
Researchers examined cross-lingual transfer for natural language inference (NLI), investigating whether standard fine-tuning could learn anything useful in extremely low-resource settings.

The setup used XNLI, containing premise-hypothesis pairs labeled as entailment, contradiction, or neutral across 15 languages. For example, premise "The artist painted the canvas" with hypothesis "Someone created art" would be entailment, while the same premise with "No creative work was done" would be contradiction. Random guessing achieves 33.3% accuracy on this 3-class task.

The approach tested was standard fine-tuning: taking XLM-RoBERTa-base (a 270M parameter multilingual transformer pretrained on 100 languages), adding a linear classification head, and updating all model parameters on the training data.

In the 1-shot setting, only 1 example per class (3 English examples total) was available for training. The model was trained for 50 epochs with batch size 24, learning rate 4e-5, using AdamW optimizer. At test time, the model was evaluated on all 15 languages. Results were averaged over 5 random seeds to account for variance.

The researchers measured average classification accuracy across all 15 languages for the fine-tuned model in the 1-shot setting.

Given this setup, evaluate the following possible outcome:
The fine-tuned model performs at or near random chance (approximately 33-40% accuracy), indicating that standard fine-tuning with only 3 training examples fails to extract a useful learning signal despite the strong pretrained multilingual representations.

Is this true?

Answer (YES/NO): YES